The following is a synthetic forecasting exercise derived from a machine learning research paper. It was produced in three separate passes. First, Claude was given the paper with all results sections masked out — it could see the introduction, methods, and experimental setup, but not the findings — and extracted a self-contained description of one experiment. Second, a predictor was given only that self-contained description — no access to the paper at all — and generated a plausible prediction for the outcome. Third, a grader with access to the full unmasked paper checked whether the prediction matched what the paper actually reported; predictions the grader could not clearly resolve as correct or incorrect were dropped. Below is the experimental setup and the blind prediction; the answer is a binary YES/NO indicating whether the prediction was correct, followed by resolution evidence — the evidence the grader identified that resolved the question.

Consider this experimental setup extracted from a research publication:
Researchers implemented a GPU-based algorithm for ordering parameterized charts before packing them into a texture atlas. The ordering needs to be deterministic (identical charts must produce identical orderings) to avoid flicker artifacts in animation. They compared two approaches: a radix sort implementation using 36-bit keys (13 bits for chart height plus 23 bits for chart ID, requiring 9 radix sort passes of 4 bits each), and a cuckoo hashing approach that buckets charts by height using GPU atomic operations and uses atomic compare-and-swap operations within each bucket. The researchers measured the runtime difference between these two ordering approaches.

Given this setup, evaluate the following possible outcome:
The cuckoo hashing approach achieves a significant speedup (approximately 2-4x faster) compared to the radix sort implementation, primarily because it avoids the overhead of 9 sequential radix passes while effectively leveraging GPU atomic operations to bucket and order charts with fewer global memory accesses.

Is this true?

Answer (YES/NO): NO